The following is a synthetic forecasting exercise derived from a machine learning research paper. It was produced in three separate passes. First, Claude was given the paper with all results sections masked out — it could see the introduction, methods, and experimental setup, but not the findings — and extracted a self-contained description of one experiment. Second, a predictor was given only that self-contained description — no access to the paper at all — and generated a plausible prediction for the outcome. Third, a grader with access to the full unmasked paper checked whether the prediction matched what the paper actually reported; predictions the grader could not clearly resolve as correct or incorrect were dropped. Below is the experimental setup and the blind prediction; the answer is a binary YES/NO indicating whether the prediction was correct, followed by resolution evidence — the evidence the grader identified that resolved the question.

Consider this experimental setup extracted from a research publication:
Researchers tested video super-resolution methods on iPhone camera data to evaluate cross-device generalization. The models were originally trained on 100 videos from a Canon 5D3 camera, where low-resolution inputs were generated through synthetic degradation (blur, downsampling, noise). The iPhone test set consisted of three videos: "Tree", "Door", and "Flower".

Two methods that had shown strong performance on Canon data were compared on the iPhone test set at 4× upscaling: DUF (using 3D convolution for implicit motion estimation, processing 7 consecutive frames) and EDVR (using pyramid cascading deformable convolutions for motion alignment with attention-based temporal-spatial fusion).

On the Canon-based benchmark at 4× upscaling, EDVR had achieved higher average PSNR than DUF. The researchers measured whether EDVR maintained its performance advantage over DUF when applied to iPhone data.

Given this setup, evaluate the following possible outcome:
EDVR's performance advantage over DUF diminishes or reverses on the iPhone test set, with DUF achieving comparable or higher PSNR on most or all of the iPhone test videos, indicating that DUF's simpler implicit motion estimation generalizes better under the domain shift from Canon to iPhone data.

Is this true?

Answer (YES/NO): YES